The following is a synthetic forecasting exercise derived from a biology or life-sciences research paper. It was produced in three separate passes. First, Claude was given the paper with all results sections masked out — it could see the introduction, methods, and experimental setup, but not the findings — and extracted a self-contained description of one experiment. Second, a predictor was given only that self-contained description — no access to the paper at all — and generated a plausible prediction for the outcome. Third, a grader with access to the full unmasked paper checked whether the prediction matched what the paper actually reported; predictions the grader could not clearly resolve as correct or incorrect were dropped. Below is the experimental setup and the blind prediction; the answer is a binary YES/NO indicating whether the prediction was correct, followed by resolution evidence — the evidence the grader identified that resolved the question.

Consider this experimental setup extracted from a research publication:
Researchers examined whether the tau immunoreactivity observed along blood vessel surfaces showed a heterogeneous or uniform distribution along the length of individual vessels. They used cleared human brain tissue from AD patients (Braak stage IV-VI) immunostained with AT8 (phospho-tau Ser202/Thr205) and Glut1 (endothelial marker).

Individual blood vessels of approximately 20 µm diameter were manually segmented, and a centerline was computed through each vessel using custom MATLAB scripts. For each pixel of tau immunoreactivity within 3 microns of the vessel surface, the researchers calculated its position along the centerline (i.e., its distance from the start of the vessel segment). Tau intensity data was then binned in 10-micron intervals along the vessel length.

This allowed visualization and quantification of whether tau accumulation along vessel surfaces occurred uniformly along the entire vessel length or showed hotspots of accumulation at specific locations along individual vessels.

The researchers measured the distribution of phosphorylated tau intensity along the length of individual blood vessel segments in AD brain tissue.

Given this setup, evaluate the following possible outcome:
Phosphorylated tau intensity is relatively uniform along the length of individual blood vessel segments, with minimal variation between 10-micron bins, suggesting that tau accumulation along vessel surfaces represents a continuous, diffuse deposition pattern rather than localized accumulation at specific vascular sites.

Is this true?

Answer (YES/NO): NO